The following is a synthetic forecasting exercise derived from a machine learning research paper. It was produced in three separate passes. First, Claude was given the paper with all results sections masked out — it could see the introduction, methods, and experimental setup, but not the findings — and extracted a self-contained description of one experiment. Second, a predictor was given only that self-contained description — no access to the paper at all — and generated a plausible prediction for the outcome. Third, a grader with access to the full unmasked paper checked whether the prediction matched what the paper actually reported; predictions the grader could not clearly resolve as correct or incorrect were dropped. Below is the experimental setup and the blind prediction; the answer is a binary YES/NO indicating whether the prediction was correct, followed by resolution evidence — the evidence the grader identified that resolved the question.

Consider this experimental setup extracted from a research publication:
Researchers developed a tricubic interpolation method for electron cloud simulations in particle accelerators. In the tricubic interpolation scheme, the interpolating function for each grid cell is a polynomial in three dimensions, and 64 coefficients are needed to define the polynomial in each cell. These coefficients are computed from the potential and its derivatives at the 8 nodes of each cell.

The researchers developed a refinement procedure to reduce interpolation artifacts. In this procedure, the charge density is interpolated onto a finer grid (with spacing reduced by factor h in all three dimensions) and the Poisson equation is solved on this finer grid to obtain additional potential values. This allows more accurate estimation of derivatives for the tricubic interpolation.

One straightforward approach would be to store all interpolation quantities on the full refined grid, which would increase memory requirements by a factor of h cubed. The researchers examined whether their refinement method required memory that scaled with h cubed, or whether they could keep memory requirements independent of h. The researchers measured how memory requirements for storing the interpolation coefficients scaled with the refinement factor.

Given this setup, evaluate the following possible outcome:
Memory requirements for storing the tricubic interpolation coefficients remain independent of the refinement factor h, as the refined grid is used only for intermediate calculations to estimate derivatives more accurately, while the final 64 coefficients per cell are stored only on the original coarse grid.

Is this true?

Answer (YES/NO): YES